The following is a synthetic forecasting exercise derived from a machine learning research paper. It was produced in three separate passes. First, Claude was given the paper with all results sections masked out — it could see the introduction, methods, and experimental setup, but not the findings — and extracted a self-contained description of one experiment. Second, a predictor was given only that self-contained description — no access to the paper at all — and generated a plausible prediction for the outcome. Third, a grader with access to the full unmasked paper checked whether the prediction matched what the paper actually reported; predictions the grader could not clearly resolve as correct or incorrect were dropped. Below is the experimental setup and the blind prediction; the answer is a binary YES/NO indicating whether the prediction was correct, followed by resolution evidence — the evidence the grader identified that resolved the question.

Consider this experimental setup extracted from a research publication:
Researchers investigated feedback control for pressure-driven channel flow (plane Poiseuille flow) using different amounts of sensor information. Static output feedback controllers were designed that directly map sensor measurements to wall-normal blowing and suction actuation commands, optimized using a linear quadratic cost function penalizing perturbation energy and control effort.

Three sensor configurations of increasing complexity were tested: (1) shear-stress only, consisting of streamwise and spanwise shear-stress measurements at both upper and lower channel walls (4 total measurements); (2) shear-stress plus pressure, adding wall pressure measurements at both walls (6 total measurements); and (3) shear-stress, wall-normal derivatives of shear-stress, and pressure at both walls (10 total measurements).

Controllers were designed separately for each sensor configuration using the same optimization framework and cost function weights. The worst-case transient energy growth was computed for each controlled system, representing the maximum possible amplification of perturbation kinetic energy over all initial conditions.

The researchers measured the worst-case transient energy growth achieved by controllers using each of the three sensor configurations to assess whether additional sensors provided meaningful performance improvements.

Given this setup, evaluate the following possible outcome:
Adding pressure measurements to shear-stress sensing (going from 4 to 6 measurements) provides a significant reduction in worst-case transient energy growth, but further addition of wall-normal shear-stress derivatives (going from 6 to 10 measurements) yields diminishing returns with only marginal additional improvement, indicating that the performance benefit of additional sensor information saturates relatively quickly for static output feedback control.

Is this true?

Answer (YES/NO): NO